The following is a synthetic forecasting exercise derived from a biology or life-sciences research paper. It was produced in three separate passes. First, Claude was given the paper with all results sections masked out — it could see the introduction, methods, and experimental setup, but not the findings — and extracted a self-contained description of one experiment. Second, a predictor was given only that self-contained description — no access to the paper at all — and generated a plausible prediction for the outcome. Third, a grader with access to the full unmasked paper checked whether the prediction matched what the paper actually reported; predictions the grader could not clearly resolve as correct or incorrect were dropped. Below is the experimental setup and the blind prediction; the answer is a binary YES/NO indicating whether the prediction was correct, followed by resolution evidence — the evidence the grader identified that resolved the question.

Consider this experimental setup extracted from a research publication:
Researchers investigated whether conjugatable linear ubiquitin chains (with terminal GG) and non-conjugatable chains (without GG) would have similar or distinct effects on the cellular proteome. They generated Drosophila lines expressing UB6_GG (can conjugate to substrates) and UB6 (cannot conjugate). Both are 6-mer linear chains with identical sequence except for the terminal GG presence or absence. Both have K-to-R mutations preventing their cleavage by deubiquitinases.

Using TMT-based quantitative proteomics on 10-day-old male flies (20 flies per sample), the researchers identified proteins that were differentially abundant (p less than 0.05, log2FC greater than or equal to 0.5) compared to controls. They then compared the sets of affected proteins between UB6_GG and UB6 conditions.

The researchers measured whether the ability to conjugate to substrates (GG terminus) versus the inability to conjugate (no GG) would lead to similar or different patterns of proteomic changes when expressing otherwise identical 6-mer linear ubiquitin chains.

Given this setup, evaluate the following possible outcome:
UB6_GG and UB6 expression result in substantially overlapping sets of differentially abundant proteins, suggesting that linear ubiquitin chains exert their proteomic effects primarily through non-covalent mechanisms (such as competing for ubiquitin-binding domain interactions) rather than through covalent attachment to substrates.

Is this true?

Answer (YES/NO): NO